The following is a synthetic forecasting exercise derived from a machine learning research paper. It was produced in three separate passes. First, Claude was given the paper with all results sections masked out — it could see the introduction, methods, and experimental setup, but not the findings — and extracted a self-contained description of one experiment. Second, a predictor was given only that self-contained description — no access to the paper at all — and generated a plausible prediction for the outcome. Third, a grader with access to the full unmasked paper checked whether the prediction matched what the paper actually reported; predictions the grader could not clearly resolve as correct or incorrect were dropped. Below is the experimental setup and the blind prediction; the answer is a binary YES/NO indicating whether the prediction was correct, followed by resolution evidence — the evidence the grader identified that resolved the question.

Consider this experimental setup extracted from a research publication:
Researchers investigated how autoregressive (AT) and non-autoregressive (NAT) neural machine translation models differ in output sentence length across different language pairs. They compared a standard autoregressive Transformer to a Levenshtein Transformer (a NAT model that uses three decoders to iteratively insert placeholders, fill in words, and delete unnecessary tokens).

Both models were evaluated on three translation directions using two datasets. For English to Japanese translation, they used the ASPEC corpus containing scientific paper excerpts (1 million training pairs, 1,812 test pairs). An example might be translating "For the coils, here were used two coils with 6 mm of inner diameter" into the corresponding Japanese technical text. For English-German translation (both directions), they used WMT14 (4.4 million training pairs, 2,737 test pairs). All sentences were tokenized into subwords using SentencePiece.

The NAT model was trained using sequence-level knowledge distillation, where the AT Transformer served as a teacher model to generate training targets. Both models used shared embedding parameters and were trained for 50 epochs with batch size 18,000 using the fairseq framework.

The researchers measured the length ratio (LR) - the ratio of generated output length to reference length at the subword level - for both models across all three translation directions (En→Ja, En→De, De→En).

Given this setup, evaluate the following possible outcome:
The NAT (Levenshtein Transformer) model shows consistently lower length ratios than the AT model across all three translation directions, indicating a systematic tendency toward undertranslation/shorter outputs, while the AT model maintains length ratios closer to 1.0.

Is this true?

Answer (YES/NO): YES